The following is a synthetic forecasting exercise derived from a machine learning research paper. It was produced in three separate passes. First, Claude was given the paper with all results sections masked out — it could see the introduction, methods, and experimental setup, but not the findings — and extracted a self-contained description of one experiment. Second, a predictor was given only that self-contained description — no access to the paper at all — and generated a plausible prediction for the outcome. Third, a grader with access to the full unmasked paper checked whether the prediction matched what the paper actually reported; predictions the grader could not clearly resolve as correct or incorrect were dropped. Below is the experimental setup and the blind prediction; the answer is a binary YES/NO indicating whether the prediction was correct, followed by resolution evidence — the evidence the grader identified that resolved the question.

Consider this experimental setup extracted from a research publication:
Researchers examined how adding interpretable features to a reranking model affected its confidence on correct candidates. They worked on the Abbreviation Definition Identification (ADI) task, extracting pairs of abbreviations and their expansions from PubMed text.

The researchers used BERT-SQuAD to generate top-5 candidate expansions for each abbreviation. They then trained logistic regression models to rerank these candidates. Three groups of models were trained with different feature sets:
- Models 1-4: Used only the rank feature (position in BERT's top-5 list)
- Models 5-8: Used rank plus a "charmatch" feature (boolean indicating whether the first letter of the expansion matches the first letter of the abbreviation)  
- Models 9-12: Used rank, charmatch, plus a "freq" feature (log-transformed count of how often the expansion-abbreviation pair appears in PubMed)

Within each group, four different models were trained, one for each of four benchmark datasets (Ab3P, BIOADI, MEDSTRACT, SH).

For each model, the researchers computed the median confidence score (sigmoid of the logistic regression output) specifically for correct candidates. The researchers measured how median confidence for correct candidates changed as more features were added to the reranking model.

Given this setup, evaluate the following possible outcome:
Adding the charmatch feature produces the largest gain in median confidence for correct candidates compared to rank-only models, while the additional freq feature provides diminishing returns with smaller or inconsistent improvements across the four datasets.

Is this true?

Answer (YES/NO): NO